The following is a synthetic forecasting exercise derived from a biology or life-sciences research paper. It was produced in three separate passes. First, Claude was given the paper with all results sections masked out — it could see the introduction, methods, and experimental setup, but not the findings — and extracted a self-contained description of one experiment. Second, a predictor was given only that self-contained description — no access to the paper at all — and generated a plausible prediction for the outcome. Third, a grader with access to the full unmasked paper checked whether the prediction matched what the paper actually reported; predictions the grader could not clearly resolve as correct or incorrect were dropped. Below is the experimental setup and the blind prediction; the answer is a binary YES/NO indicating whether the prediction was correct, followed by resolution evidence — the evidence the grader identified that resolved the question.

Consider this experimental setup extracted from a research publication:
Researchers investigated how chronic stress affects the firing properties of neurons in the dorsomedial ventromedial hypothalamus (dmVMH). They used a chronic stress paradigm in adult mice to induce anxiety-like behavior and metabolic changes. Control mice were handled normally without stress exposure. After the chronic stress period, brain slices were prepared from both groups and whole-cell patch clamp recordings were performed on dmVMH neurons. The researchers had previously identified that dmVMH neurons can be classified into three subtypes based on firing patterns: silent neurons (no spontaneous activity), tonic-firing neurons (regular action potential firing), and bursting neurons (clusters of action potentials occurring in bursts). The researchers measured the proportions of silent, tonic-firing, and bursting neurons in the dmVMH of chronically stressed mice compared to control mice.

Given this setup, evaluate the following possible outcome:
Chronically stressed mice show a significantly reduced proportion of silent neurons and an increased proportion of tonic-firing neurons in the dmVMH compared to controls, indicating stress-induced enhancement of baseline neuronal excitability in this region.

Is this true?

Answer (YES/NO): NO